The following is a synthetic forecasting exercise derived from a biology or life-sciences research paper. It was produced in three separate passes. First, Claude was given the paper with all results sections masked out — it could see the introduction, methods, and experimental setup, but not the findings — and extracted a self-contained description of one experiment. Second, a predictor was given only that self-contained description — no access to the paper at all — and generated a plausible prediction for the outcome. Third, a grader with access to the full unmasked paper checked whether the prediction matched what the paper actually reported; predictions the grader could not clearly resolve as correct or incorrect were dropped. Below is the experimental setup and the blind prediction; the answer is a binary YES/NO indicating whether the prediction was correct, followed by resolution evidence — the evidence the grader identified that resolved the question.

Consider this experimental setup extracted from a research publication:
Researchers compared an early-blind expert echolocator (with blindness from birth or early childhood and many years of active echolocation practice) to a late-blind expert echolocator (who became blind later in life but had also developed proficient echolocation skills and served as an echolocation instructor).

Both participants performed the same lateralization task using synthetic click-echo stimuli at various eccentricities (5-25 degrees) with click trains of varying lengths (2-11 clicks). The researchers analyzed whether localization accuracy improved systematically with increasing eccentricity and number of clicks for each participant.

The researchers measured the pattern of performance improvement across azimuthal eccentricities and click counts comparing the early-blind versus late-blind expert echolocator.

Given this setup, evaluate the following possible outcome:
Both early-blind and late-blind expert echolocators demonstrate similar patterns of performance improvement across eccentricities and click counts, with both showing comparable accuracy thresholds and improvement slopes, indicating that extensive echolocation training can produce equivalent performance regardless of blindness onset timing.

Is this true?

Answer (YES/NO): NO